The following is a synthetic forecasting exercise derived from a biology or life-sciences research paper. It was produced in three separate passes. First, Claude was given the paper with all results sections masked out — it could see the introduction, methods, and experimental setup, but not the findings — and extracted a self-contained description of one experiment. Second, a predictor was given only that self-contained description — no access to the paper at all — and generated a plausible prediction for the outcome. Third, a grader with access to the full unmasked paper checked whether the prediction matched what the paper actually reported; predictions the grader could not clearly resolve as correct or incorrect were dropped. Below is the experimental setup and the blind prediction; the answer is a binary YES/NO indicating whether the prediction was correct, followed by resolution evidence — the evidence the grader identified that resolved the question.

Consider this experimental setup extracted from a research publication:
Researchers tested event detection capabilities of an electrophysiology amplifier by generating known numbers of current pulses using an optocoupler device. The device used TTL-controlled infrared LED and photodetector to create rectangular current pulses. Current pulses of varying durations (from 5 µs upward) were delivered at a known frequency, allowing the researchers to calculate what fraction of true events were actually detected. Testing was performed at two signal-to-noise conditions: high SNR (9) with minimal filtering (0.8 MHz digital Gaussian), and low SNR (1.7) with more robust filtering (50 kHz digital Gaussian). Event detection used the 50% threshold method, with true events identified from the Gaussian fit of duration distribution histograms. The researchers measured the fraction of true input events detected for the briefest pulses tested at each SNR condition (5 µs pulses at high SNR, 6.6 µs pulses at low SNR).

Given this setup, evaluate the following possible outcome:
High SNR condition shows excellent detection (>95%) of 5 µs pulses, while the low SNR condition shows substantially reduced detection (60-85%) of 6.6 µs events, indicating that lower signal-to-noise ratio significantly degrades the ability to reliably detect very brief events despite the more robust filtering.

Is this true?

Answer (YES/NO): NO